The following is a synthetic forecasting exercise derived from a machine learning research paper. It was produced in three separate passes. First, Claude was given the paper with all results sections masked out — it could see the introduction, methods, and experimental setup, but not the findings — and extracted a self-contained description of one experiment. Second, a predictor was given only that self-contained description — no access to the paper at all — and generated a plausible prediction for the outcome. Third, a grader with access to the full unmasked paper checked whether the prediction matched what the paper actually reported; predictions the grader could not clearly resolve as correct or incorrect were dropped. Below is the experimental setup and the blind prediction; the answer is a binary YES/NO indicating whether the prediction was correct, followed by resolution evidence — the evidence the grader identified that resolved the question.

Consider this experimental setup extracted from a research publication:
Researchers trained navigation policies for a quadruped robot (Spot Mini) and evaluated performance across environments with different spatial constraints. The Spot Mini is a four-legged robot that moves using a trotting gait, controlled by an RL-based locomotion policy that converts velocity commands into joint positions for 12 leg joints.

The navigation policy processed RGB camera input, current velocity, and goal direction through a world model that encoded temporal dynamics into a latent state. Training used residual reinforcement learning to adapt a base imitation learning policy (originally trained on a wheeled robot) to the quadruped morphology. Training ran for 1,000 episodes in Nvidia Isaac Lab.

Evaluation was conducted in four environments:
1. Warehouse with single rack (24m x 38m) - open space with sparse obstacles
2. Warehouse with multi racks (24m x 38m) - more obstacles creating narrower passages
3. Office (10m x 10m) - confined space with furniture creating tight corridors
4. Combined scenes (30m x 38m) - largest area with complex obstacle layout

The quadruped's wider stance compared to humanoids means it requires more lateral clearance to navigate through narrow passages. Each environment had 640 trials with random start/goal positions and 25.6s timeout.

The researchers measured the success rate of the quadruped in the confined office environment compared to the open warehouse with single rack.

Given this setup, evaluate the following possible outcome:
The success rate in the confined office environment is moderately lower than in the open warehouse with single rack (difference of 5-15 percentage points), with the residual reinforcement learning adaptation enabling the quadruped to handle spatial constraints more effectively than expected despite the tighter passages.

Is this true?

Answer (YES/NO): YES